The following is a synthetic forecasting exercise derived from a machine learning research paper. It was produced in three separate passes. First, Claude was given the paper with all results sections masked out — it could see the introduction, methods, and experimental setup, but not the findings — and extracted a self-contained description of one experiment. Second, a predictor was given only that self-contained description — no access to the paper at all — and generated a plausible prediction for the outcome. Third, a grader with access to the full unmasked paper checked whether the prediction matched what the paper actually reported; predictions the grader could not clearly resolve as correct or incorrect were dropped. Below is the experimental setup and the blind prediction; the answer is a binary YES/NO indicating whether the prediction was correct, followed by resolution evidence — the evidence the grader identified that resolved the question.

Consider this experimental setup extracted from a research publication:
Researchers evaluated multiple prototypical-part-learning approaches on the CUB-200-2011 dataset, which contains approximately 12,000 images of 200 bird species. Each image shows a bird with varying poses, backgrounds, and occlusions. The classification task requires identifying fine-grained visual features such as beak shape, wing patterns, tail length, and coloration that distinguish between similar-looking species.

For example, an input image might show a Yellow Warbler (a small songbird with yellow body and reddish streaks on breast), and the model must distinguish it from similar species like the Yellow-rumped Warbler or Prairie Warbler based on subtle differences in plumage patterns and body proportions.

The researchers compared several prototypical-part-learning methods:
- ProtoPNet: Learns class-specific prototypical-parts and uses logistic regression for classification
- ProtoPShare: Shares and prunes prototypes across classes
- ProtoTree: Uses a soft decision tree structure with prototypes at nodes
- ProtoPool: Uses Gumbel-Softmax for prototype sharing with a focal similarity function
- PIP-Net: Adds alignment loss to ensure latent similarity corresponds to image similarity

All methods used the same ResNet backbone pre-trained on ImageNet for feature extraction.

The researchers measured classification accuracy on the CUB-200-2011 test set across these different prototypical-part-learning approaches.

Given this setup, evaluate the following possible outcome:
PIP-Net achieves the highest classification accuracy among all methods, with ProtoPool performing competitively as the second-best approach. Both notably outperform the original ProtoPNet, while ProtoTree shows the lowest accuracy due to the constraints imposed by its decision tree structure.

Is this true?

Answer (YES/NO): NO